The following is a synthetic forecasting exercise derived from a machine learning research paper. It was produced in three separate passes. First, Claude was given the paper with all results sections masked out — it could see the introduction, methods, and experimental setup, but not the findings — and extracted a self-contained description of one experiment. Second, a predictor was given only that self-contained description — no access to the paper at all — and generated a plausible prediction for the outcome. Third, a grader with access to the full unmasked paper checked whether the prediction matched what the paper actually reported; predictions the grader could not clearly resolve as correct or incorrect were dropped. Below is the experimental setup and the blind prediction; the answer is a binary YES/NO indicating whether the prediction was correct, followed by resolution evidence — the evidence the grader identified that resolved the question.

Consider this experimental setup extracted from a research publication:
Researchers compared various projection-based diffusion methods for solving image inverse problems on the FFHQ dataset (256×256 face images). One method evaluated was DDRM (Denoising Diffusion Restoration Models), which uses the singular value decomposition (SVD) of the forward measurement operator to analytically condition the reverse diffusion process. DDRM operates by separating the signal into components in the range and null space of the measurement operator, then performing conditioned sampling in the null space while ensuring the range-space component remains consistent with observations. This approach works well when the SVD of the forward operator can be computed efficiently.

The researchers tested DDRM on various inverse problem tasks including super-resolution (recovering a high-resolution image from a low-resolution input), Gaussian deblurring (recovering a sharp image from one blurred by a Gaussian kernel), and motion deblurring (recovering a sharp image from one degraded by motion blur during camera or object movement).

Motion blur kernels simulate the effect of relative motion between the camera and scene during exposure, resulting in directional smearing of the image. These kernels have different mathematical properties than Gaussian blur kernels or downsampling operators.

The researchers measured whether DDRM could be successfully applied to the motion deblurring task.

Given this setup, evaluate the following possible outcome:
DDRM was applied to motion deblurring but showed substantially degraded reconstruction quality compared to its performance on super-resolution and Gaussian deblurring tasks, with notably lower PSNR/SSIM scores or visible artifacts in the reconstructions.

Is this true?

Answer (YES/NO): NO